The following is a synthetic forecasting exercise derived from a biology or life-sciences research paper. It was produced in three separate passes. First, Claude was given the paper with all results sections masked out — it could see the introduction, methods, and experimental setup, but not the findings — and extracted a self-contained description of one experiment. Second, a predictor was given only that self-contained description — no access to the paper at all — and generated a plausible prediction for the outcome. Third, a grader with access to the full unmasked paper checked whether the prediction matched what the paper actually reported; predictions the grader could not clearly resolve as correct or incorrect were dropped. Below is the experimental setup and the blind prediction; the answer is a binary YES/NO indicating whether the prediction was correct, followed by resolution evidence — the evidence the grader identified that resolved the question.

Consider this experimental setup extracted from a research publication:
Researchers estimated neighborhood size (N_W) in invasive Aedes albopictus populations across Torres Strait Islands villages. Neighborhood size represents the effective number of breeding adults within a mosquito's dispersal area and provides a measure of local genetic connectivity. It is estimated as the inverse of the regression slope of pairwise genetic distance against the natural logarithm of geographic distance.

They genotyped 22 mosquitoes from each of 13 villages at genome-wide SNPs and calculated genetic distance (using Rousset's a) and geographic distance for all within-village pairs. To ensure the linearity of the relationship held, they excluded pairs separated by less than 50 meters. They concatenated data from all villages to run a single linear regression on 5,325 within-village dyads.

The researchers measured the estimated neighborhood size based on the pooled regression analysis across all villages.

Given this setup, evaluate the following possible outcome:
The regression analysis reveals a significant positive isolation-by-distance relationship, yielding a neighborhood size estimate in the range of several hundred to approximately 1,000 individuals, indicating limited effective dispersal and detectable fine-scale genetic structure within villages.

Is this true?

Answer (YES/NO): NO